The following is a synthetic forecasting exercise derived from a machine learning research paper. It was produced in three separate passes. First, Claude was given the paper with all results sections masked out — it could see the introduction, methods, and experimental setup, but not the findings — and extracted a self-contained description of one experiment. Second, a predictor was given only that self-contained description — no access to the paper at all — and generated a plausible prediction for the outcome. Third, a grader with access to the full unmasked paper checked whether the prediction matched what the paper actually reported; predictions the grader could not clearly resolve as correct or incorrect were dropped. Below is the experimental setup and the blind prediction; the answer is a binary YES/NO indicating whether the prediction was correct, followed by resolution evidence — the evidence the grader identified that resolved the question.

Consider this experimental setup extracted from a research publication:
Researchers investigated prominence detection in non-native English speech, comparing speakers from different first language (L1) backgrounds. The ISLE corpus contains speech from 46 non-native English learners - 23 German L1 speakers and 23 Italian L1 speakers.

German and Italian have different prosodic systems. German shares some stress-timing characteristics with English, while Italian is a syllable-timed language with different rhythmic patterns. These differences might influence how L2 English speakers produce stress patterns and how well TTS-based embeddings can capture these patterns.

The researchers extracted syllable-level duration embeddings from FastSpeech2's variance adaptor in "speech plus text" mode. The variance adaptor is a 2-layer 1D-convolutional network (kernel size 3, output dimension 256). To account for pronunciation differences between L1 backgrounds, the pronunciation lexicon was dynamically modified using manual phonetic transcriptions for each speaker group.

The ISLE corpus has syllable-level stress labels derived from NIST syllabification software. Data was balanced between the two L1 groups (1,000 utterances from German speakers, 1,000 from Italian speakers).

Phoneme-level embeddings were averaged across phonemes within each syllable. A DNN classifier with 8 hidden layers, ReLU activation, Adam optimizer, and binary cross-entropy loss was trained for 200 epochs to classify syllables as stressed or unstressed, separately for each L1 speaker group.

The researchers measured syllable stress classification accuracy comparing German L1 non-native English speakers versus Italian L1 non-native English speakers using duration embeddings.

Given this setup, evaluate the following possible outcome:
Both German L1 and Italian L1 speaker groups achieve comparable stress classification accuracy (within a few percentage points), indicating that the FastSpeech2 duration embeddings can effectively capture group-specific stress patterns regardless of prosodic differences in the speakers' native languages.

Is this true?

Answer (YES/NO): NO